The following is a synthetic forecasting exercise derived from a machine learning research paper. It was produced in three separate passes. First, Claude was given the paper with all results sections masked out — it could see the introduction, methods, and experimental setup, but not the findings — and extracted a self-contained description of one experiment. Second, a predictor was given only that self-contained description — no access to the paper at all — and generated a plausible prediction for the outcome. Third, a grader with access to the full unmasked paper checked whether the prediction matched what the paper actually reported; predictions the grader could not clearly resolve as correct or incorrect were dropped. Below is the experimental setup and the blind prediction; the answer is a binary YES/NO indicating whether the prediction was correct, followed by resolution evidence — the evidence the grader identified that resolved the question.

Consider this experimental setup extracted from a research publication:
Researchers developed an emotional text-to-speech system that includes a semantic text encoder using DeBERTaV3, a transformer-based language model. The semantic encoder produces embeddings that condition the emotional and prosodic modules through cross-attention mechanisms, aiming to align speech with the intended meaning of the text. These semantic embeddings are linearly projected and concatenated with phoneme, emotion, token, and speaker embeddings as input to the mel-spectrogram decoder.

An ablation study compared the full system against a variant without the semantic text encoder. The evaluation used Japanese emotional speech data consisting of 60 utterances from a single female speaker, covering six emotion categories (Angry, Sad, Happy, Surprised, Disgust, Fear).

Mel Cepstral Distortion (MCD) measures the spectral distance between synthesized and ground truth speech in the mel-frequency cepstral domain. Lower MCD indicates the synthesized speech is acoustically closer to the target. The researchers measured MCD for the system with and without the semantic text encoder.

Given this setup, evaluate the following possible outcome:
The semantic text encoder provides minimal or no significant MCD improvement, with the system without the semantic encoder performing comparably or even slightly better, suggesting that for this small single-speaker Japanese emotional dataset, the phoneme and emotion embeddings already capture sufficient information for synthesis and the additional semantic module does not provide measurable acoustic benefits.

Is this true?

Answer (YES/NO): NO